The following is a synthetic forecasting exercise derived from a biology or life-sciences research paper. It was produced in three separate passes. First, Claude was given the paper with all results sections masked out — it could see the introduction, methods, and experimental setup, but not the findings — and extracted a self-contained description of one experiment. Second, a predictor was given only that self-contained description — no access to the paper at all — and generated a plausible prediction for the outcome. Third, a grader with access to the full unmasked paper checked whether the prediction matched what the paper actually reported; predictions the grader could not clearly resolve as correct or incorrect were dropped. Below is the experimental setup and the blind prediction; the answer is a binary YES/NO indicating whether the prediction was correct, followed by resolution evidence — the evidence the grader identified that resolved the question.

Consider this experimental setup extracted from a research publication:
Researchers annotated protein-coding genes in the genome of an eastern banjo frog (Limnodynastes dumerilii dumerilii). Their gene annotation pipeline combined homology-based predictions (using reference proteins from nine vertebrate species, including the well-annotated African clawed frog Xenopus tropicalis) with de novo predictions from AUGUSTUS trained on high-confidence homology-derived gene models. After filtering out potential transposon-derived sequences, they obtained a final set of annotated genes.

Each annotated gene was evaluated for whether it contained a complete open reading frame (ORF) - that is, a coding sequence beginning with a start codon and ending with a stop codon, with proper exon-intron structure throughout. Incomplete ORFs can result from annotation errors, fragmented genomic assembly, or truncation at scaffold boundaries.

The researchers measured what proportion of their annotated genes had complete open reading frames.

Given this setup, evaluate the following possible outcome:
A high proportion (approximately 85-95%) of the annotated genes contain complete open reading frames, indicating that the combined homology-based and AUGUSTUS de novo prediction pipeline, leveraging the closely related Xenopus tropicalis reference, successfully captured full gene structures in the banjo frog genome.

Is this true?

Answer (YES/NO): NO